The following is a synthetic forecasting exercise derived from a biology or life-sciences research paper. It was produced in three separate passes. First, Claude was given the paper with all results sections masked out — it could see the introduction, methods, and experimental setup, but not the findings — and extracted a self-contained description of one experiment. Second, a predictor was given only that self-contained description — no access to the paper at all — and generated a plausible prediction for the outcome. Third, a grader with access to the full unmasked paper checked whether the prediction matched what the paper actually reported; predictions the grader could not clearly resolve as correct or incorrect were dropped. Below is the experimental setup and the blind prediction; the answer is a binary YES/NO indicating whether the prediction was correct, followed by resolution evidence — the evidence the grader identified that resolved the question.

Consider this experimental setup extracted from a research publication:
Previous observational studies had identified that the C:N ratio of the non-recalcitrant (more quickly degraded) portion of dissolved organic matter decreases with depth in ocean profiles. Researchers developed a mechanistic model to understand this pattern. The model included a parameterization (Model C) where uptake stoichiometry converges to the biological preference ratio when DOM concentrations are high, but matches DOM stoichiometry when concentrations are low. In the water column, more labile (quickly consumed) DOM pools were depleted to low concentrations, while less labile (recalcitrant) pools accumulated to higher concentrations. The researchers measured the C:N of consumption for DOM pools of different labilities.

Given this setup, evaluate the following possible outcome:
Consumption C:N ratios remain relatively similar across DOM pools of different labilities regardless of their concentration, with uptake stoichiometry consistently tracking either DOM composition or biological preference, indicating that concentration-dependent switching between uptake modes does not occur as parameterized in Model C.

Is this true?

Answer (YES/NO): NO